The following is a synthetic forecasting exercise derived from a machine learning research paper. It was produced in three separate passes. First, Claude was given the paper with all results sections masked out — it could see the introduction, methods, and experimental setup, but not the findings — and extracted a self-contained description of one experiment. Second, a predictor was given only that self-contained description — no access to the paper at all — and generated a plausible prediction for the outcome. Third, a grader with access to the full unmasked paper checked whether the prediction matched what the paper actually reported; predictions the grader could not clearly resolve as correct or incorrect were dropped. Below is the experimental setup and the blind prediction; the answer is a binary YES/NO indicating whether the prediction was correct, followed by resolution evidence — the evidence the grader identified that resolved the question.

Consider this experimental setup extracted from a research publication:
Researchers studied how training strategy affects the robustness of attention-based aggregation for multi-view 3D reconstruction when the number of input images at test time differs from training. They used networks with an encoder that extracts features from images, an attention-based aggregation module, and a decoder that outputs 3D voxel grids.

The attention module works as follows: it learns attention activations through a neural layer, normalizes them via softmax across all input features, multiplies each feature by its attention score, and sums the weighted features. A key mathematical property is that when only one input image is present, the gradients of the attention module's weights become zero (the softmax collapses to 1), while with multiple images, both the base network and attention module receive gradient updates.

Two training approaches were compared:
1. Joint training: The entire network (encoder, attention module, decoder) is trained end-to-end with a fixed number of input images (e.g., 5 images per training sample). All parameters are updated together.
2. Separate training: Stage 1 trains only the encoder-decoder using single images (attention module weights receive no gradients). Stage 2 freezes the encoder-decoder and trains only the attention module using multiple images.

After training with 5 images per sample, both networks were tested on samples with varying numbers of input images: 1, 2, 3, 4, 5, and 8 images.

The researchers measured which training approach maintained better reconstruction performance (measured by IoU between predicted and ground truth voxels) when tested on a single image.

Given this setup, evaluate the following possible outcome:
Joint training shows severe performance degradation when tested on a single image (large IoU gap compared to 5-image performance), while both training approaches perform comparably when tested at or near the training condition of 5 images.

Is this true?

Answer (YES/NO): NO